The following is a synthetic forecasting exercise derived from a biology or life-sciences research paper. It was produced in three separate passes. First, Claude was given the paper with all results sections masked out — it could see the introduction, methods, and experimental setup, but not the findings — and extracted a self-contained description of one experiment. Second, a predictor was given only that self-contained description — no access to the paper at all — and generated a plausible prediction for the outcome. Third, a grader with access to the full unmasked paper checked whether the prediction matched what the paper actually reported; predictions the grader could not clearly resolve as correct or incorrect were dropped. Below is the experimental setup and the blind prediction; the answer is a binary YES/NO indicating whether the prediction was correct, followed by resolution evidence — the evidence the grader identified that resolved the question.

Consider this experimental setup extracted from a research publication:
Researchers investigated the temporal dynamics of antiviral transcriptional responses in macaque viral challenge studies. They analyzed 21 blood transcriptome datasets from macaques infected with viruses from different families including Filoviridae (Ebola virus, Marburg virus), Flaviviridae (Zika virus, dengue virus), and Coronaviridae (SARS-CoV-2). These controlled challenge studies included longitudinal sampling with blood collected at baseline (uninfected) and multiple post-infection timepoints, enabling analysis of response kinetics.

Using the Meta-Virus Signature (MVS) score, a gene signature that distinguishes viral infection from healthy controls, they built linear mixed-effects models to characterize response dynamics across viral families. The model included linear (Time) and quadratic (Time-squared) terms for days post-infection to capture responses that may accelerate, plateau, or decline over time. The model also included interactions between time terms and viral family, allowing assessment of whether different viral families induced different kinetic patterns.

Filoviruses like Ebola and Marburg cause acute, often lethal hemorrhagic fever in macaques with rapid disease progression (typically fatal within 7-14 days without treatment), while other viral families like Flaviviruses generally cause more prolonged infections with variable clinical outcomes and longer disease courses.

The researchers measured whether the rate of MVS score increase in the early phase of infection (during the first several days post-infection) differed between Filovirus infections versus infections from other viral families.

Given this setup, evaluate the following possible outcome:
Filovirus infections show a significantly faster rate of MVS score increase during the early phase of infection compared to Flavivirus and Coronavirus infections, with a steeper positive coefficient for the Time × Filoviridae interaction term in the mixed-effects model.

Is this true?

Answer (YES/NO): NO